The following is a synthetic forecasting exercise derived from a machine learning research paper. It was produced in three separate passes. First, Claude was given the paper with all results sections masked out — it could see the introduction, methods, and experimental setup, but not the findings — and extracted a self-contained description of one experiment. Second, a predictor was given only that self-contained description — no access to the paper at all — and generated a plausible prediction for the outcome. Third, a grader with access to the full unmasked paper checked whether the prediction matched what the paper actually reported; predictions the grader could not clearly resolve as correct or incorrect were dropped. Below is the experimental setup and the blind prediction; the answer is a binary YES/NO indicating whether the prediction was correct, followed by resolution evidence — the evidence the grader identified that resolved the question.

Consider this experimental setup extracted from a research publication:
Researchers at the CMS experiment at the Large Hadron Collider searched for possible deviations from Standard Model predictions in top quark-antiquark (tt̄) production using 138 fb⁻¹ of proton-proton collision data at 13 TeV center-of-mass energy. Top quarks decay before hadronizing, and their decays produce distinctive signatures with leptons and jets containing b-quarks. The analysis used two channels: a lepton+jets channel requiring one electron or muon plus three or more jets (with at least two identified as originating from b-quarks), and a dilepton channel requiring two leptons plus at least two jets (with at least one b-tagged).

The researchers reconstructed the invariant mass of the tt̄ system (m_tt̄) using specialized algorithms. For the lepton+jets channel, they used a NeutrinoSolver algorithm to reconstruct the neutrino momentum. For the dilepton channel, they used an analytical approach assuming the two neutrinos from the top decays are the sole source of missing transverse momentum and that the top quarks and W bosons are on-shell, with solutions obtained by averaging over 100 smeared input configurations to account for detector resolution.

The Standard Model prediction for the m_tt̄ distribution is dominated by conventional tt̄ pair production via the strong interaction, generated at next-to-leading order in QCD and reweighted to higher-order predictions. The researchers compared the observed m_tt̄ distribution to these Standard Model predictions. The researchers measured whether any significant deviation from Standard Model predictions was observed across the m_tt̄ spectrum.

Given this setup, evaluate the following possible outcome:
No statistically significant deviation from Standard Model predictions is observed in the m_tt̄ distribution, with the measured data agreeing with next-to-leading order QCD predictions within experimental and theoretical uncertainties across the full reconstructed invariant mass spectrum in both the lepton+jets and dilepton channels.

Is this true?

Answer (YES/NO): NO